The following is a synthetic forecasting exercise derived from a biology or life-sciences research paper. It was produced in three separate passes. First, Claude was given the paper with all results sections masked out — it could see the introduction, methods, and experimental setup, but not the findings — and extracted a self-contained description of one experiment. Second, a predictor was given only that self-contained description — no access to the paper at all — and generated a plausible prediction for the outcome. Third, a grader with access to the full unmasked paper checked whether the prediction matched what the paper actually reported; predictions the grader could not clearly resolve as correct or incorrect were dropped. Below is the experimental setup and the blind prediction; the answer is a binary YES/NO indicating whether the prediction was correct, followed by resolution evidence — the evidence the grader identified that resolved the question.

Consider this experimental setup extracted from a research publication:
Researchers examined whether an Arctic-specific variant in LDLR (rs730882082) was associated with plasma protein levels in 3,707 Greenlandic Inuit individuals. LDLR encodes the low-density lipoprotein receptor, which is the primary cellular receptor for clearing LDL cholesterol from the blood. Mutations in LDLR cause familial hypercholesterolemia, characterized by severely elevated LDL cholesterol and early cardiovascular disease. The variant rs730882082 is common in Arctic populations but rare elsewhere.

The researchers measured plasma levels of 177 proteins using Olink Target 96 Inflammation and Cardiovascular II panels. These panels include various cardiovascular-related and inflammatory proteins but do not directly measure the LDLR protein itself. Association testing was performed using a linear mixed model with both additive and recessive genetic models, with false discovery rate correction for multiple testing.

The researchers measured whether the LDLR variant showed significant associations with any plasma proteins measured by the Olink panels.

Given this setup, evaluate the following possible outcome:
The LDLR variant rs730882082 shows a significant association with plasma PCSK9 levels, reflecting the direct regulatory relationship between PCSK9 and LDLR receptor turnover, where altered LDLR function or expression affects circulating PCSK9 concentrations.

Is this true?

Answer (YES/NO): NO